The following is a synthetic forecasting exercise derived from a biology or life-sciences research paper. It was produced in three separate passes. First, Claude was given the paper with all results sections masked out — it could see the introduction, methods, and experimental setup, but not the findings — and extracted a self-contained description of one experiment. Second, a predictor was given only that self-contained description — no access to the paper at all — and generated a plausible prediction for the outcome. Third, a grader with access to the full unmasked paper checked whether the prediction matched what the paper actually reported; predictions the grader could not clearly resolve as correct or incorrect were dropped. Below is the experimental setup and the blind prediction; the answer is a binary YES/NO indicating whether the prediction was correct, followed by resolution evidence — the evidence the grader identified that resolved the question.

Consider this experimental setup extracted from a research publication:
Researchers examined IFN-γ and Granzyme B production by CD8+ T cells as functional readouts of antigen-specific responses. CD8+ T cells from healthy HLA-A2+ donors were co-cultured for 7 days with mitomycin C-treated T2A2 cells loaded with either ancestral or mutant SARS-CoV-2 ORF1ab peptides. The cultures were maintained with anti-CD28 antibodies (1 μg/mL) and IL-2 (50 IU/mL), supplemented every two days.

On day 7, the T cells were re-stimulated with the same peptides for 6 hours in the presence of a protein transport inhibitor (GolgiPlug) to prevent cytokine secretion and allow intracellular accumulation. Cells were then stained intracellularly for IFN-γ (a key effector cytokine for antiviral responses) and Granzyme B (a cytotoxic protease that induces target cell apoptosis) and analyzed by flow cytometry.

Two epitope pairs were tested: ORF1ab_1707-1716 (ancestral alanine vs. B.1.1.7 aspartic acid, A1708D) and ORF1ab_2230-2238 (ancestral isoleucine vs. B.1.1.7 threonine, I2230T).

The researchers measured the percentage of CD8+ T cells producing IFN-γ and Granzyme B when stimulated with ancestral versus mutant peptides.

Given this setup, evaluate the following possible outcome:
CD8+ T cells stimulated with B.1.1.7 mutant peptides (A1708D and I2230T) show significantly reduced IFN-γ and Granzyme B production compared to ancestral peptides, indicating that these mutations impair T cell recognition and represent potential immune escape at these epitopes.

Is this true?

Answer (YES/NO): YES